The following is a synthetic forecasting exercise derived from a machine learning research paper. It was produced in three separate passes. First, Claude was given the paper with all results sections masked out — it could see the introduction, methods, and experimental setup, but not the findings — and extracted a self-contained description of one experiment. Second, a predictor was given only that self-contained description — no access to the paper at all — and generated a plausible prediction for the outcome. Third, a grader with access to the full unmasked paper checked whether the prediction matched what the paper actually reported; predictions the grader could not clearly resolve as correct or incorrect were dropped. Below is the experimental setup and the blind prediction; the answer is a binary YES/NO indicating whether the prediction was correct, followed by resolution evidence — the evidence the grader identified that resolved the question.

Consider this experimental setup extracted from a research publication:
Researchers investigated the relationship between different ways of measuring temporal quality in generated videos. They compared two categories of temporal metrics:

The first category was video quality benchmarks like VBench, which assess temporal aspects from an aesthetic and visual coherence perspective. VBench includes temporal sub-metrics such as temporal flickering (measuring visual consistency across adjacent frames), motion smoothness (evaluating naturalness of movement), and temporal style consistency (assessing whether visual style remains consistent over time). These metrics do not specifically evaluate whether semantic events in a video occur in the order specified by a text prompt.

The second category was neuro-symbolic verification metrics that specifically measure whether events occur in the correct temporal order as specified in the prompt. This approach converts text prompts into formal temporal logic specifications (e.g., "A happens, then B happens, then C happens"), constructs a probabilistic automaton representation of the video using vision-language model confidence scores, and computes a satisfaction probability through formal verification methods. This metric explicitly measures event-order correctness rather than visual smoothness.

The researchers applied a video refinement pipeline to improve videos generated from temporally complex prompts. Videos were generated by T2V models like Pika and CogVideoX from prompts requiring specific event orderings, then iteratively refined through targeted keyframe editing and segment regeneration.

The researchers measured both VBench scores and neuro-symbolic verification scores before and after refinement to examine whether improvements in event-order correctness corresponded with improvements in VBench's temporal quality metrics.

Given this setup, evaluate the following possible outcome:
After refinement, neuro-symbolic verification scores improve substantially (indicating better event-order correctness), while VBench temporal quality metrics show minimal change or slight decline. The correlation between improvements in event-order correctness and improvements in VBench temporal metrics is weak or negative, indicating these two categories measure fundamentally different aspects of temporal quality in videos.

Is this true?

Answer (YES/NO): YES